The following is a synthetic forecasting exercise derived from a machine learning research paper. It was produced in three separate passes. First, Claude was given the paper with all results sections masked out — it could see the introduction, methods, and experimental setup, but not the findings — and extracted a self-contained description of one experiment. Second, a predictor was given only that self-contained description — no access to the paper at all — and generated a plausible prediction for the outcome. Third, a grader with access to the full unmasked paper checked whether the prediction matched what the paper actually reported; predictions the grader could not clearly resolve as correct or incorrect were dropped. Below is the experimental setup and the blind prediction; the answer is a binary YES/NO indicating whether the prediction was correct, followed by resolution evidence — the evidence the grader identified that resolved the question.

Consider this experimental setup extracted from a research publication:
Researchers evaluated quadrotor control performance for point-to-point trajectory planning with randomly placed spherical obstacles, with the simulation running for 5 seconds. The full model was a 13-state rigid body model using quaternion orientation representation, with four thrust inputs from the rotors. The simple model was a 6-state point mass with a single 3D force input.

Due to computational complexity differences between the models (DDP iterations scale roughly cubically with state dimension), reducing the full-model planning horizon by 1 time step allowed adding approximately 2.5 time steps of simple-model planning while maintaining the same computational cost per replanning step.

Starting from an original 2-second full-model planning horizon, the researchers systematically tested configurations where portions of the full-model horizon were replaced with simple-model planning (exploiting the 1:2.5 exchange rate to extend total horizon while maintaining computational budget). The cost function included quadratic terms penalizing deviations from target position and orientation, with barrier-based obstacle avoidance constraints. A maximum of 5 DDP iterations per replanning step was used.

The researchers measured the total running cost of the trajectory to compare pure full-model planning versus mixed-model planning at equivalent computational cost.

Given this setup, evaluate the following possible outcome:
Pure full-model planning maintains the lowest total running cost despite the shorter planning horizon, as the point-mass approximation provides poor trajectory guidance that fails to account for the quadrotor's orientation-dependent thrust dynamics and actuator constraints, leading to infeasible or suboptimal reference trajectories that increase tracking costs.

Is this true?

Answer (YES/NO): NO